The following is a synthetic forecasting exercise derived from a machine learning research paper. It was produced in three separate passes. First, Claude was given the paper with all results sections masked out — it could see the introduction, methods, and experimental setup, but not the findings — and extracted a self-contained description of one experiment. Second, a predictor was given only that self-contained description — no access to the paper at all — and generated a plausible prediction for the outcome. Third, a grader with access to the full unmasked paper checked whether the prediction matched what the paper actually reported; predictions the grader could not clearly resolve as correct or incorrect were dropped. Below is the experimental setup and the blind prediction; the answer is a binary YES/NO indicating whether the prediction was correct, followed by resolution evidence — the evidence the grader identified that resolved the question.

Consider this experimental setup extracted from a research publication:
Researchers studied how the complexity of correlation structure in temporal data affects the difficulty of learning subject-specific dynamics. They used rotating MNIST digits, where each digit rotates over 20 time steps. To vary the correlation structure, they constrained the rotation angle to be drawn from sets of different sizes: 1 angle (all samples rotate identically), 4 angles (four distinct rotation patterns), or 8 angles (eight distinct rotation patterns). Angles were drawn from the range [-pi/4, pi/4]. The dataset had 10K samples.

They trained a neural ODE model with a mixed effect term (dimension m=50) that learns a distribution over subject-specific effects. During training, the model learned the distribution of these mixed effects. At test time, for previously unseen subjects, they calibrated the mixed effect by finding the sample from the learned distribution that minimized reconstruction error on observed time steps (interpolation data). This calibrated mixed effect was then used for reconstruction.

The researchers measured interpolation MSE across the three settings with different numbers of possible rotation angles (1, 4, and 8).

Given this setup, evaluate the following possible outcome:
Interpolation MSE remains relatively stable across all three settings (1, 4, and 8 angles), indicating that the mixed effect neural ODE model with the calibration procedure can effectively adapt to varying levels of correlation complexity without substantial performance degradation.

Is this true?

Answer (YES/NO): NO